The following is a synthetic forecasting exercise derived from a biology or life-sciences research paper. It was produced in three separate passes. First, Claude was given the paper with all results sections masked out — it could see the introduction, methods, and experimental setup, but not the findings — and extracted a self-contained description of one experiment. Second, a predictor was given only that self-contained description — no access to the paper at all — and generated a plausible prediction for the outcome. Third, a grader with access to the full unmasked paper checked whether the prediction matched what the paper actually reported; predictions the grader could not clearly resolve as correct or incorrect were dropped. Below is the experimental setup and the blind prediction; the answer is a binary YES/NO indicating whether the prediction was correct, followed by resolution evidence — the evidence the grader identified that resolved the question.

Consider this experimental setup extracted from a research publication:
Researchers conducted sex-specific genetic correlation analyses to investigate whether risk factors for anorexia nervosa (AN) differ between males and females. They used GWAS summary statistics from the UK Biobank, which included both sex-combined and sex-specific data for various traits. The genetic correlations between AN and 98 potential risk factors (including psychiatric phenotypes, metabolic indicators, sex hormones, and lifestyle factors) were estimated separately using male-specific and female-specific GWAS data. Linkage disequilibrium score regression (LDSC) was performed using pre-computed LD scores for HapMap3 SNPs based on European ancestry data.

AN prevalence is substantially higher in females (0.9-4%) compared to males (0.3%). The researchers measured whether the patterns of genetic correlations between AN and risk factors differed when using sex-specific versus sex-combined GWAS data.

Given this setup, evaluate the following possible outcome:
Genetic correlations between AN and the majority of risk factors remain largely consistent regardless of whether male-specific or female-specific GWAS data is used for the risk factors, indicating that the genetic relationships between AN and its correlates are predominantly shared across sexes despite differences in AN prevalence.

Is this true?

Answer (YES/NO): NO